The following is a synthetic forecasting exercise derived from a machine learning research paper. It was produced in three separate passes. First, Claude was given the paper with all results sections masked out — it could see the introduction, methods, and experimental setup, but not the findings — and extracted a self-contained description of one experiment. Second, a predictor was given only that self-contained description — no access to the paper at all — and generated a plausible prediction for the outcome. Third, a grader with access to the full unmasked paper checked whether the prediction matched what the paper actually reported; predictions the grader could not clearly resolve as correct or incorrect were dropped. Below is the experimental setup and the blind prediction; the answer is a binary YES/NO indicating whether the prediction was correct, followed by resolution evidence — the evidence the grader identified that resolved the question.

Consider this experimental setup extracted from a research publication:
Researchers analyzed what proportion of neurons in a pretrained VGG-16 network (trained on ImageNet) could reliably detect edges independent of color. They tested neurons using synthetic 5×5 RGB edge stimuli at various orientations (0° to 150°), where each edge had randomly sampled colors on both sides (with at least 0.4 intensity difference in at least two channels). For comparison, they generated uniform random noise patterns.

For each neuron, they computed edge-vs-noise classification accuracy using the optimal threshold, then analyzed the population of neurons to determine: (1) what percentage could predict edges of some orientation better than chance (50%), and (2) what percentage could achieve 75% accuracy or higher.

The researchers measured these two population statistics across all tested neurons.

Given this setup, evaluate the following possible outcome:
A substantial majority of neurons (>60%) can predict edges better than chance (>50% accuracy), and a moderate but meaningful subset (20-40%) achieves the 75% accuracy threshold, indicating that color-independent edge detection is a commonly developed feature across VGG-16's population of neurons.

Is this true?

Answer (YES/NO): NO